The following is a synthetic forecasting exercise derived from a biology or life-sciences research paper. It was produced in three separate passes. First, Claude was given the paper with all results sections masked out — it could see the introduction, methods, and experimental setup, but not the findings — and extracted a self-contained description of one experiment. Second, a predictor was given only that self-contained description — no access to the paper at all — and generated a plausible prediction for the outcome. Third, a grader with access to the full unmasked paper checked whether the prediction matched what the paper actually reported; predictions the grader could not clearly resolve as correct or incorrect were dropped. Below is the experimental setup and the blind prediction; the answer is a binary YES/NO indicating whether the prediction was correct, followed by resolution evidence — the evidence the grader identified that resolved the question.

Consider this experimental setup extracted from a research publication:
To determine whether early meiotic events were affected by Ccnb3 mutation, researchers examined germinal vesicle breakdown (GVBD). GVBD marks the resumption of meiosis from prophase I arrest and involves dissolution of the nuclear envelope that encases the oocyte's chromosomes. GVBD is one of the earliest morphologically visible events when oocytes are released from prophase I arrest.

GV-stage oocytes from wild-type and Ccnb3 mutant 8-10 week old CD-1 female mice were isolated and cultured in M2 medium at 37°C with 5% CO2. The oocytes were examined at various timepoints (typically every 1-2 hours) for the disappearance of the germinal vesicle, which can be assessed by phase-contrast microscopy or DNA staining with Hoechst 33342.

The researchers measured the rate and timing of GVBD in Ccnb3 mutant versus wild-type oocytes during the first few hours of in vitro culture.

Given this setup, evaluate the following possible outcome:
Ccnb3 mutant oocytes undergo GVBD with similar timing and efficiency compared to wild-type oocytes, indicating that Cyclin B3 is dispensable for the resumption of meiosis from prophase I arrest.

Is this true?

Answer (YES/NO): YES